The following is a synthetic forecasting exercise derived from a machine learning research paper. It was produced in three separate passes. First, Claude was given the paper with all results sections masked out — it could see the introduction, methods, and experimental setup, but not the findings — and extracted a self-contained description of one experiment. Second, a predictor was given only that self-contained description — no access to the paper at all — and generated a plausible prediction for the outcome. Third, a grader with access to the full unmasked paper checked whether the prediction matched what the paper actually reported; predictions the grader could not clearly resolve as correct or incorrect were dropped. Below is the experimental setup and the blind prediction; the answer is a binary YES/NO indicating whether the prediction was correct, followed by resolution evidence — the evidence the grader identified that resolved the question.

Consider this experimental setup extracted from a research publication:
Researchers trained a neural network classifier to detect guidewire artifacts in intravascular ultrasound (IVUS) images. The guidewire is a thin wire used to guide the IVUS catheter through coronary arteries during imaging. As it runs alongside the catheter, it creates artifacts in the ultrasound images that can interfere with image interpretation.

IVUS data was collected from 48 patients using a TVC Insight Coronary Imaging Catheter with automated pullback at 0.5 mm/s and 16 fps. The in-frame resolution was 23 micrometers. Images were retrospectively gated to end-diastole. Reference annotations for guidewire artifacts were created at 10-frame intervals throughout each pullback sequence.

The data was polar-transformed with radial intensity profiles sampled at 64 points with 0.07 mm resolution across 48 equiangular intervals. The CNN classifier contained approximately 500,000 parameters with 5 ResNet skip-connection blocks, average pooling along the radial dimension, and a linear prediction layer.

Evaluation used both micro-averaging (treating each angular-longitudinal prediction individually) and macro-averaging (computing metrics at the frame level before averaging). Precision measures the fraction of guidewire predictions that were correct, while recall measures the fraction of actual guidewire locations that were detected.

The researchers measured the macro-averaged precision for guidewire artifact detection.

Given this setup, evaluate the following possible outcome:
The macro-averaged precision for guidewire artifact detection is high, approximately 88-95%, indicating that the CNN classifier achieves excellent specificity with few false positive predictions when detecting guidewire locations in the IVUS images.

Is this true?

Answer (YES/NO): NO